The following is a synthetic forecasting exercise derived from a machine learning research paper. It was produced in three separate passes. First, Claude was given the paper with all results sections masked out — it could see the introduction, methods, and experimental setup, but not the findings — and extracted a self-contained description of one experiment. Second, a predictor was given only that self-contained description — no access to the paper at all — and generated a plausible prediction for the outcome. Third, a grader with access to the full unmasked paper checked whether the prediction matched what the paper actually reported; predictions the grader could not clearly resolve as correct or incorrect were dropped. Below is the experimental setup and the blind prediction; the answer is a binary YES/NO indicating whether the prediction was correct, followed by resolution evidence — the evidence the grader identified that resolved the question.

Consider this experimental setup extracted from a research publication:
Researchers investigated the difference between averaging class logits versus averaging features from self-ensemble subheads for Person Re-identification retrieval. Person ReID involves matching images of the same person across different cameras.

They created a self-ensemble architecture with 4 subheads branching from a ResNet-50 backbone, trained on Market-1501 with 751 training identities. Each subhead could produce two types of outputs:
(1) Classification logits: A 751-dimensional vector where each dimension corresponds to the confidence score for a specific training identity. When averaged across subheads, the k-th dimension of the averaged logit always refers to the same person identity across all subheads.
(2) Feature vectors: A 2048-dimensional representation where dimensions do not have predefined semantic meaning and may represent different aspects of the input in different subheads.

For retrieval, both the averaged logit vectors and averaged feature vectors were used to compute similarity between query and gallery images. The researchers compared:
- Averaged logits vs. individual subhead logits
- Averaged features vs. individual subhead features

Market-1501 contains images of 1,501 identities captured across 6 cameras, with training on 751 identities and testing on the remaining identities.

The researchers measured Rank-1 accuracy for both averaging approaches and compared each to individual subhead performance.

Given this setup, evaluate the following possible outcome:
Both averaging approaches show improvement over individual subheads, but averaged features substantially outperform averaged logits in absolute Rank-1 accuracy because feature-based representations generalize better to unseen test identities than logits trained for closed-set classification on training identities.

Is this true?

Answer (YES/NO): NO